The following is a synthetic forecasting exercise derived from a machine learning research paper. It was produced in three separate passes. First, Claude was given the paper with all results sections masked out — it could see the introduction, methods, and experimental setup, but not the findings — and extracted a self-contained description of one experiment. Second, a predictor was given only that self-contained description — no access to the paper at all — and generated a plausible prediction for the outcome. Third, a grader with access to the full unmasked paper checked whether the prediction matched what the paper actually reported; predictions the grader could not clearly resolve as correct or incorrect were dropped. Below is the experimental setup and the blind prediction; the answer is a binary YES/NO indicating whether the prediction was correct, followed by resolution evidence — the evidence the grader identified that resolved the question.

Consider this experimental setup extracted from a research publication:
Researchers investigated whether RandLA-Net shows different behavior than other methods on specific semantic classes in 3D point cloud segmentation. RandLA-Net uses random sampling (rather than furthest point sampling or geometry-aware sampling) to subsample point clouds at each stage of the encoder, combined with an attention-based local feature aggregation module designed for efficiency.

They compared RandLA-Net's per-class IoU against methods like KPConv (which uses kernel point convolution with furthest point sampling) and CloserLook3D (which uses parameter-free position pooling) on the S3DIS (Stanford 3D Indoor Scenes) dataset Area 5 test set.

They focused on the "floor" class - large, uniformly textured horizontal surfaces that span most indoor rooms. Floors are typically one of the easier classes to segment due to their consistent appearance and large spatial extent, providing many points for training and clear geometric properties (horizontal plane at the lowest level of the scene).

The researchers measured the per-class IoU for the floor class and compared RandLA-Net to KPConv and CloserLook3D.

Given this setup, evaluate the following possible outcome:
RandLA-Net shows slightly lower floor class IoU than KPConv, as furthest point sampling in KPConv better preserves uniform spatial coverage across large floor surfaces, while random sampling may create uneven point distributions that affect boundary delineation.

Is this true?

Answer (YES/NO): YES